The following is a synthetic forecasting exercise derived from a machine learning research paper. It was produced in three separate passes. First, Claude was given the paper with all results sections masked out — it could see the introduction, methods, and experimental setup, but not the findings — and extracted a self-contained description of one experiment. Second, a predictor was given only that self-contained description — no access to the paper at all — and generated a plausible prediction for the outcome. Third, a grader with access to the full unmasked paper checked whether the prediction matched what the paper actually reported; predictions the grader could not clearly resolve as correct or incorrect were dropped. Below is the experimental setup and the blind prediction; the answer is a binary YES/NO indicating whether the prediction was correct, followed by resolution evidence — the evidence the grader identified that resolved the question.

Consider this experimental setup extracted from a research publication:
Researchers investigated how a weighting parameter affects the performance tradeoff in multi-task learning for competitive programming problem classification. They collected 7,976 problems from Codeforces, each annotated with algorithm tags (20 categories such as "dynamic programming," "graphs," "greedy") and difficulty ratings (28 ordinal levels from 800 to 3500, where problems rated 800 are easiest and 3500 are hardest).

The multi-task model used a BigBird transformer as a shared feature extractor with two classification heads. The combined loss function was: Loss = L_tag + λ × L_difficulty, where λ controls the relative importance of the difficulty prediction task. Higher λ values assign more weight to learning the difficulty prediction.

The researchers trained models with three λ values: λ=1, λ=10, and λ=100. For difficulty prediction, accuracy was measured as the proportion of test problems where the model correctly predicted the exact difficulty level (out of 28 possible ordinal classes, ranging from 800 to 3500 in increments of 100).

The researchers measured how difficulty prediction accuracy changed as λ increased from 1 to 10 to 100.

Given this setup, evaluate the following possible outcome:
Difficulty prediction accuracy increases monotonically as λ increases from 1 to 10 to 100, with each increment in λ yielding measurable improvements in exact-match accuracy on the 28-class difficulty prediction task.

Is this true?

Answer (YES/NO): NO